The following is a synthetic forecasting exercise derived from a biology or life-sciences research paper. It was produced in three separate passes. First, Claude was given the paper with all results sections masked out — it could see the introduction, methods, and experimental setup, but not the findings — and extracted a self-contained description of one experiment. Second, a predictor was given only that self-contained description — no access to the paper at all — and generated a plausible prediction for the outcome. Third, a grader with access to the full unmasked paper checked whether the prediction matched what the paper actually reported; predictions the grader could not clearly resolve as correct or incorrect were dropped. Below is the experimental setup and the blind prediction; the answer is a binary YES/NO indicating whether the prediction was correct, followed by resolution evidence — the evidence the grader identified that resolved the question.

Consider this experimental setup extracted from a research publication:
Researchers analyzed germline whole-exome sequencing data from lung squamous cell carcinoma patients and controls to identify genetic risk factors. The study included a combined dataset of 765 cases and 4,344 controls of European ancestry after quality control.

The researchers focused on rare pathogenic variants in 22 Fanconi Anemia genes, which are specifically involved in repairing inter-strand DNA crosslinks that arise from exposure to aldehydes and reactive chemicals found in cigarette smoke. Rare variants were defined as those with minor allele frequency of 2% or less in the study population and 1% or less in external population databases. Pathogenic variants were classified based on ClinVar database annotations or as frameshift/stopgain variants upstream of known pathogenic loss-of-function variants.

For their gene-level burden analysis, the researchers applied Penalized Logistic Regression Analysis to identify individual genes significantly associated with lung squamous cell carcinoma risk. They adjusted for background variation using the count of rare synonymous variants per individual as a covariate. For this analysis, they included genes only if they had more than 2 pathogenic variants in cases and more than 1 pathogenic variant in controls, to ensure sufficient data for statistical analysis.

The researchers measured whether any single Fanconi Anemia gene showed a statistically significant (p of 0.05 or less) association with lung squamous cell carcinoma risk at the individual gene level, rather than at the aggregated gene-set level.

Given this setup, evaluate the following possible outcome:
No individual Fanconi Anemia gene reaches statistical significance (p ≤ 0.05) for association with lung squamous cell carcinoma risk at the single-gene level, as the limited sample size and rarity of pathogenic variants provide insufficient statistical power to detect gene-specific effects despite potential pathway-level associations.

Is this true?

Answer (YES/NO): NO